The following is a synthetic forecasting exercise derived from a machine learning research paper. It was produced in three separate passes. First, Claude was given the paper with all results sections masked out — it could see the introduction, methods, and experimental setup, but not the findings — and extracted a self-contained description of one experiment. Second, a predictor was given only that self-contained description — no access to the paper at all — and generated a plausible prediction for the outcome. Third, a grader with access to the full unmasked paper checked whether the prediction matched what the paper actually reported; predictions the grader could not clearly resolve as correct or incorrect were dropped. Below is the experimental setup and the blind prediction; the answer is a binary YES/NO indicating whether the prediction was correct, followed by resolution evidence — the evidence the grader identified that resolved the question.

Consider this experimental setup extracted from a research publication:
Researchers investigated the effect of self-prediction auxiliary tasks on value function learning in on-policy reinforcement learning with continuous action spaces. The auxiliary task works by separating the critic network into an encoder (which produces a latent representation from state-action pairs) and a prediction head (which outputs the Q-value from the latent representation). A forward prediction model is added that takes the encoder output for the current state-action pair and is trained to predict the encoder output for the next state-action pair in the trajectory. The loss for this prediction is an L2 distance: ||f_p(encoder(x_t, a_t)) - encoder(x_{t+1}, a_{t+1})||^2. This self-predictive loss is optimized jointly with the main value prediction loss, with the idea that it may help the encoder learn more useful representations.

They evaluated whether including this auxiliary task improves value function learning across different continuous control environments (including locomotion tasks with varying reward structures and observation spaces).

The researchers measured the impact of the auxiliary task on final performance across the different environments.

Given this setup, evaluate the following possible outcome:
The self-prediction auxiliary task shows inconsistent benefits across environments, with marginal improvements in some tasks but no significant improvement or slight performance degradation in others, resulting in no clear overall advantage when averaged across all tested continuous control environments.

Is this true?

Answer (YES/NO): NO